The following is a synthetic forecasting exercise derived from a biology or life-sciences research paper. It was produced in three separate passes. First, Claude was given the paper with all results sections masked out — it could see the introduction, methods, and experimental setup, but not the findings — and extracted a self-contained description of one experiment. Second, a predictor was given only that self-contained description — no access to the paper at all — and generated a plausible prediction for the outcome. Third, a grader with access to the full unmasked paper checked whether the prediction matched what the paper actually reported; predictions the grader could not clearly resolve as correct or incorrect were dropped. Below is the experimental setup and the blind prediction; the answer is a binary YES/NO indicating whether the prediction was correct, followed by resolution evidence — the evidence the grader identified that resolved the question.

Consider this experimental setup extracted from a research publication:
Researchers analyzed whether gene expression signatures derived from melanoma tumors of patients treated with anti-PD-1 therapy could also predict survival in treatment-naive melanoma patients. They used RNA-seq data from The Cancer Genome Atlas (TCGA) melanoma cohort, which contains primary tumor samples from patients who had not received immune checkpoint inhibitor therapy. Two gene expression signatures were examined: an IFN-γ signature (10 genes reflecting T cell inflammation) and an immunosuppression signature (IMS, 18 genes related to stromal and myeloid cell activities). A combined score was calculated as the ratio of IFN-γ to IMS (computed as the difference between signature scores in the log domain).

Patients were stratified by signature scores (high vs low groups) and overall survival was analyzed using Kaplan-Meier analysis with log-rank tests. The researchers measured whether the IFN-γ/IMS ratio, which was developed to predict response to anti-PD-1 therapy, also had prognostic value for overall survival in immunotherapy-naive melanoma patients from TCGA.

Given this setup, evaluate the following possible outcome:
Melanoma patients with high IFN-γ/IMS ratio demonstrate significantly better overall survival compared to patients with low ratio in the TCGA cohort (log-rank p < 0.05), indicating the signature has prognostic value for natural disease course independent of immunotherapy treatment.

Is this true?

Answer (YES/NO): YES